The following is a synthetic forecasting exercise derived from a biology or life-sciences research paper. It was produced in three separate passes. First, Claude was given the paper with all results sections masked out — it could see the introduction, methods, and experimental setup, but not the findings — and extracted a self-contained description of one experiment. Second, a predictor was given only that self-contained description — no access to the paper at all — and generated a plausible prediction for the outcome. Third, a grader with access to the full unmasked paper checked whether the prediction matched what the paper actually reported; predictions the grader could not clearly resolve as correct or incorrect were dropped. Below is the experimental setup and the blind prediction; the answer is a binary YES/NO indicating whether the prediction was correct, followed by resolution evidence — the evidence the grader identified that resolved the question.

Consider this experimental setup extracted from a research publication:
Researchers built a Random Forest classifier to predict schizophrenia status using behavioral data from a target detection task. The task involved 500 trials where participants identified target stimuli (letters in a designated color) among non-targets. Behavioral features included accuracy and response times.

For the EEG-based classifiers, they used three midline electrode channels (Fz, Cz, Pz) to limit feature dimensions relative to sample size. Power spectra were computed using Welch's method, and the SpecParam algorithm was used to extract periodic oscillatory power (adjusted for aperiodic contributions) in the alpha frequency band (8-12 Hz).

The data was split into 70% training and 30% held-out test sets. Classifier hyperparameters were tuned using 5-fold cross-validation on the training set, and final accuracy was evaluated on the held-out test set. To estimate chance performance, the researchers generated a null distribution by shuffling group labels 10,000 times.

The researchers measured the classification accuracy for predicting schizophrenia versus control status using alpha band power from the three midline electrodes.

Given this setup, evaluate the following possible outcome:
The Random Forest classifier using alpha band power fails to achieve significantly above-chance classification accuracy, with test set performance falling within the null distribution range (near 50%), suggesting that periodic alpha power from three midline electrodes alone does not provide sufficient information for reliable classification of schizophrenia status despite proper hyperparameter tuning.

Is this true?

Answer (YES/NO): NO